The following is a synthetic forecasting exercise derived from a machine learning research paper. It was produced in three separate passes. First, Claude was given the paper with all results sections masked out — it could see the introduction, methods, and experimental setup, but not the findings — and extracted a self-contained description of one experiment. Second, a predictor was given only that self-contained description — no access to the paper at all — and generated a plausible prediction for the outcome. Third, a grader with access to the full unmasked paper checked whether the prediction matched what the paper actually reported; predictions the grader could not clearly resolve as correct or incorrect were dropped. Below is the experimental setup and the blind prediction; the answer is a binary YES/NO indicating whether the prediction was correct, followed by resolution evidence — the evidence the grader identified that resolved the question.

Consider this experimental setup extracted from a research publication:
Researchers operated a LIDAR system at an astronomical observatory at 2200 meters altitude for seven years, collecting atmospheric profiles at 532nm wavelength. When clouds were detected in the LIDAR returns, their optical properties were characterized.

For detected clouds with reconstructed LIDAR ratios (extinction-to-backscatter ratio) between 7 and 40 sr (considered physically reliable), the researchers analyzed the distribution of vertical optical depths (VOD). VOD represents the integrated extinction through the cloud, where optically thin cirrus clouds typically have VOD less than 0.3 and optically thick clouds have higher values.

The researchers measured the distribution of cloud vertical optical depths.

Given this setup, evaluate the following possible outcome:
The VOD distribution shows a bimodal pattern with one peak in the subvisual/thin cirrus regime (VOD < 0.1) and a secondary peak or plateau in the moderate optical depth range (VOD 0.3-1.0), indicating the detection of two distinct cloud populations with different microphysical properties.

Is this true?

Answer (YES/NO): YES